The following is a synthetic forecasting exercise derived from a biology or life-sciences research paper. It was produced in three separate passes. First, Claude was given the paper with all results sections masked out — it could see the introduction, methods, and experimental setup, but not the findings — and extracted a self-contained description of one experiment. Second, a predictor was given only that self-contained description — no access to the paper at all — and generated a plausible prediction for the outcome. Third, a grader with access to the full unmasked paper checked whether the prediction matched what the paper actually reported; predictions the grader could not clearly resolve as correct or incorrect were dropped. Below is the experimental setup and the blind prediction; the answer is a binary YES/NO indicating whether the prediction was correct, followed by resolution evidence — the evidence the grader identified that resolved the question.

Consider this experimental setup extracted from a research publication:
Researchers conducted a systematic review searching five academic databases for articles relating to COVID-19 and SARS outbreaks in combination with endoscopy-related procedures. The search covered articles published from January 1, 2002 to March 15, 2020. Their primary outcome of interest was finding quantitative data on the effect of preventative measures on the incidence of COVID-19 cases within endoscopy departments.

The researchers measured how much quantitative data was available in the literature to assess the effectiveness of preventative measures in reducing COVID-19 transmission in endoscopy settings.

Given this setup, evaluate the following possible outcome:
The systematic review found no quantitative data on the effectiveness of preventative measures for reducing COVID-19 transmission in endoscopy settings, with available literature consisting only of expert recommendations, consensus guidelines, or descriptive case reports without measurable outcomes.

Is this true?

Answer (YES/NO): NO